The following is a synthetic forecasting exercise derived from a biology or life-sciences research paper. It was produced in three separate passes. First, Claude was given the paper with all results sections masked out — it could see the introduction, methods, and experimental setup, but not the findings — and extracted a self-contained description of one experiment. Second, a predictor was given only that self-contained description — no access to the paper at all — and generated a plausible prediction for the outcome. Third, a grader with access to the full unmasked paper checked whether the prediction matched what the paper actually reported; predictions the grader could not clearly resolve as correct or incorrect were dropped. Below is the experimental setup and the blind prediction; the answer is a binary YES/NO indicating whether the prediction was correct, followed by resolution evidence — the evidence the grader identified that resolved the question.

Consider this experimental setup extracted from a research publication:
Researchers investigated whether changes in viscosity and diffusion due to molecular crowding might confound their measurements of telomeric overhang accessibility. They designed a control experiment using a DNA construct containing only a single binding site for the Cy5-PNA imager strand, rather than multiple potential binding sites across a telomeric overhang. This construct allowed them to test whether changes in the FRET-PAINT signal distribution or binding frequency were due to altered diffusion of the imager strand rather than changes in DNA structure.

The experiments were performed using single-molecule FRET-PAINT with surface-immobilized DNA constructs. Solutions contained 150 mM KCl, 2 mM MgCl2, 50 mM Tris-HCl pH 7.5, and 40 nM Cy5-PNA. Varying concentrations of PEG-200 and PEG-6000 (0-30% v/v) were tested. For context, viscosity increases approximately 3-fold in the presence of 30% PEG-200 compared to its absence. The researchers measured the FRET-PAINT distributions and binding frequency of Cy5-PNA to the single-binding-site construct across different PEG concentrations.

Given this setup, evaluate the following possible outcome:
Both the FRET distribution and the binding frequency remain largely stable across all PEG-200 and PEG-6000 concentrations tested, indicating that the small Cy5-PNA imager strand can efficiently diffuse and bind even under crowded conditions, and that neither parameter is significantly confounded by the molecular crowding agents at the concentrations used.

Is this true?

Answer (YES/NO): YES